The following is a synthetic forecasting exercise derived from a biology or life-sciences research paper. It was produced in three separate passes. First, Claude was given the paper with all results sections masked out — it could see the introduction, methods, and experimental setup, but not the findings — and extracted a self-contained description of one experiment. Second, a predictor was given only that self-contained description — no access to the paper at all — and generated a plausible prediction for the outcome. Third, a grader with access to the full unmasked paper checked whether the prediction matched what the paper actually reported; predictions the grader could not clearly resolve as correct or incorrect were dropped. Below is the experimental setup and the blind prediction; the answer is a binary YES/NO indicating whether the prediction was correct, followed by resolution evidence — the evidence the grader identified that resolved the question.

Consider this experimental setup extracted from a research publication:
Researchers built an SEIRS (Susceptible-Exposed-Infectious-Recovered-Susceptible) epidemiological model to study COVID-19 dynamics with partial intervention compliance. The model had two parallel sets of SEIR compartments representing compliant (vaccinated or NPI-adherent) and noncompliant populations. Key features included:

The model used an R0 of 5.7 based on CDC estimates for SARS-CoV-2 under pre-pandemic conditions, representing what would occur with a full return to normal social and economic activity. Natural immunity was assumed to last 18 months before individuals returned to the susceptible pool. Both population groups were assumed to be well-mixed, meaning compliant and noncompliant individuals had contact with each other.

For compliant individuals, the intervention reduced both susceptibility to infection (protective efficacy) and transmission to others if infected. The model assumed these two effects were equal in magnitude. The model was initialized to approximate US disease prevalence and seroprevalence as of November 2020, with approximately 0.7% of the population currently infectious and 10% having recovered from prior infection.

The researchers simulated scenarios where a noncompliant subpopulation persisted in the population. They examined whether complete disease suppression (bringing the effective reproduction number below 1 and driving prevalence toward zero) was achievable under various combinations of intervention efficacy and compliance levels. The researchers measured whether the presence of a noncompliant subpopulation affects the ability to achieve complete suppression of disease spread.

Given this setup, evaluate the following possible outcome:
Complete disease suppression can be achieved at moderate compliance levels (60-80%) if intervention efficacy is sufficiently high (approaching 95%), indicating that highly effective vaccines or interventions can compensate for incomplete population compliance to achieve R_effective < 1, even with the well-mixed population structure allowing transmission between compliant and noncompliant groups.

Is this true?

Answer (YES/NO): NO